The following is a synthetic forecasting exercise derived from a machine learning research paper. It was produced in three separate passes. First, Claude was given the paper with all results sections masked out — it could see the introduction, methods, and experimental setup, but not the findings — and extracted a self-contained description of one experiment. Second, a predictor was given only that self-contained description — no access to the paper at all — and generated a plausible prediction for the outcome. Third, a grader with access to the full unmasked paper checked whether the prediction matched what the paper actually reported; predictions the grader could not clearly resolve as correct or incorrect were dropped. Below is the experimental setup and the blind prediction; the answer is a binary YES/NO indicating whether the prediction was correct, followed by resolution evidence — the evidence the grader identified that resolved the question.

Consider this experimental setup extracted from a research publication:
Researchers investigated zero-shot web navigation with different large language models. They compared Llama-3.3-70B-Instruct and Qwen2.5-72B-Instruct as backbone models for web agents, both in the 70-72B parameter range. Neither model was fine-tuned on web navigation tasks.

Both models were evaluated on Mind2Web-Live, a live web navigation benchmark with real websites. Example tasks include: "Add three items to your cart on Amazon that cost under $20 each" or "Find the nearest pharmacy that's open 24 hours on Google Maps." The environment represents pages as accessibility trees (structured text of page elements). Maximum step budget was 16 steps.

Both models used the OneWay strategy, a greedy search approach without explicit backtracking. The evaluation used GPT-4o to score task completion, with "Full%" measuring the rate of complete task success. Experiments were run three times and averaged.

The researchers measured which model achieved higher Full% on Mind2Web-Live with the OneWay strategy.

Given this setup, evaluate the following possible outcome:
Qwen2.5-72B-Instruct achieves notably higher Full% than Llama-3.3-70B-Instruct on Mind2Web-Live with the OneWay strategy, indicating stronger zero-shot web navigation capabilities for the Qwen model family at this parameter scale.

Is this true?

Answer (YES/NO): YES